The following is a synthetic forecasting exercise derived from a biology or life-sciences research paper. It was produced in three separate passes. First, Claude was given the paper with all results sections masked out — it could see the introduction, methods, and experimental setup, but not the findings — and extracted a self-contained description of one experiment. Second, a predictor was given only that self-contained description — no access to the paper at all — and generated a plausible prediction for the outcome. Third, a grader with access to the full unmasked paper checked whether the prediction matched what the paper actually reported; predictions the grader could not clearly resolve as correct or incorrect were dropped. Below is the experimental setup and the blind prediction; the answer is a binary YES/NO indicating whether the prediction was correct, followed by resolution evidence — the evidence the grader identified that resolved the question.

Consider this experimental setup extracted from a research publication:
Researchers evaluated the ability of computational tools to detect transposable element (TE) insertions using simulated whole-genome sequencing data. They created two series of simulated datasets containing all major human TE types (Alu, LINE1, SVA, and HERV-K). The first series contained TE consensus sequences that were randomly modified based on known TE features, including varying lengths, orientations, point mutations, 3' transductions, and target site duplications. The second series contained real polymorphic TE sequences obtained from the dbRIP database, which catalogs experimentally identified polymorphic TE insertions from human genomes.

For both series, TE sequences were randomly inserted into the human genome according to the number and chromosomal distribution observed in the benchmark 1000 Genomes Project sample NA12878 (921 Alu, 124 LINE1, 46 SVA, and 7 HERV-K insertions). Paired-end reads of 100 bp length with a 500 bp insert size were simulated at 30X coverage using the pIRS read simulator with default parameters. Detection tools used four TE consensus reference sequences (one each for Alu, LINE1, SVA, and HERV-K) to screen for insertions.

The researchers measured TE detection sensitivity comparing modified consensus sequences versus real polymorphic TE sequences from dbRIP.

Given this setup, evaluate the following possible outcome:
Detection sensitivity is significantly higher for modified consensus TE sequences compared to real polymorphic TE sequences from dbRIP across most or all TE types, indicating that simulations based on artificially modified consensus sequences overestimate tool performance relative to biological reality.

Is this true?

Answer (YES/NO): YES